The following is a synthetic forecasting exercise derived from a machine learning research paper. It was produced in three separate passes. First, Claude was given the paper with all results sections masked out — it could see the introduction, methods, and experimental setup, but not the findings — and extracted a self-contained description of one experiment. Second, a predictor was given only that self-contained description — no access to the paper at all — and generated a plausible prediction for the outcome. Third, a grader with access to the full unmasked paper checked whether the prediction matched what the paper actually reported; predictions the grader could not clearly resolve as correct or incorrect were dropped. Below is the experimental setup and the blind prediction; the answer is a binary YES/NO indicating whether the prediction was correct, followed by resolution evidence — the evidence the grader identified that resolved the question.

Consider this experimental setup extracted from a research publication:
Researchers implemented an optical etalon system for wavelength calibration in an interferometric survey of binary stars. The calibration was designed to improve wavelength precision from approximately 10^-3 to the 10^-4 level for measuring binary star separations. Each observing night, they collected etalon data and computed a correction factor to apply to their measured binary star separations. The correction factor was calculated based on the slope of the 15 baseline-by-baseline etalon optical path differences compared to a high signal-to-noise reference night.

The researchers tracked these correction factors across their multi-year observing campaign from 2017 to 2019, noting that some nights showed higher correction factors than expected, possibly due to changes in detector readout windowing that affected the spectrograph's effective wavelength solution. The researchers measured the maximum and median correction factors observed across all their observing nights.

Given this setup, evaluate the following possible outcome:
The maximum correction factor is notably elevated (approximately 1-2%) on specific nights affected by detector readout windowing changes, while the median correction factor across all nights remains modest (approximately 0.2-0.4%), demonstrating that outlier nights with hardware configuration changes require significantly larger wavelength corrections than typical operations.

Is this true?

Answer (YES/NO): NO